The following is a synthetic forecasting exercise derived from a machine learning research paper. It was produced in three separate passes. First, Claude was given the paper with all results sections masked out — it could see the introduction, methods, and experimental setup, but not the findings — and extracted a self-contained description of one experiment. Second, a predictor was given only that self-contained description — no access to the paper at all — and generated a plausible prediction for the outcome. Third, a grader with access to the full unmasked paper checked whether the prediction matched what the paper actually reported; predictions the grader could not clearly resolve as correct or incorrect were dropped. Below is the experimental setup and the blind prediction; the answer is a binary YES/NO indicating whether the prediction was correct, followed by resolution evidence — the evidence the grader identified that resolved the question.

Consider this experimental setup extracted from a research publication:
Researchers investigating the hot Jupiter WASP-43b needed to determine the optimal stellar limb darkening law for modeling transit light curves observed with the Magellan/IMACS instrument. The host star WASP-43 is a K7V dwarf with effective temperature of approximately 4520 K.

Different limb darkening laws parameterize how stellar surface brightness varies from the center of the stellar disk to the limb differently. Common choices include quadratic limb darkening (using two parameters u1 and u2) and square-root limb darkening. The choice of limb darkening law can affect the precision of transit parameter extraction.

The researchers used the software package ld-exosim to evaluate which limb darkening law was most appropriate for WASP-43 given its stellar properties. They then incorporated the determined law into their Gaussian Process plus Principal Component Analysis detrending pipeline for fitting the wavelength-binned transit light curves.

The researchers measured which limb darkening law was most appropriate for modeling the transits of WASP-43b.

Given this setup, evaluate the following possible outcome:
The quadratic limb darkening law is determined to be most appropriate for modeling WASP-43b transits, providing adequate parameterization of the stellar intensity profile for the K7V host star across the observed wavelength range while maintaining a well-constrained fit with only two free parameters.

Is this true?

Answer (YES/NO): NO